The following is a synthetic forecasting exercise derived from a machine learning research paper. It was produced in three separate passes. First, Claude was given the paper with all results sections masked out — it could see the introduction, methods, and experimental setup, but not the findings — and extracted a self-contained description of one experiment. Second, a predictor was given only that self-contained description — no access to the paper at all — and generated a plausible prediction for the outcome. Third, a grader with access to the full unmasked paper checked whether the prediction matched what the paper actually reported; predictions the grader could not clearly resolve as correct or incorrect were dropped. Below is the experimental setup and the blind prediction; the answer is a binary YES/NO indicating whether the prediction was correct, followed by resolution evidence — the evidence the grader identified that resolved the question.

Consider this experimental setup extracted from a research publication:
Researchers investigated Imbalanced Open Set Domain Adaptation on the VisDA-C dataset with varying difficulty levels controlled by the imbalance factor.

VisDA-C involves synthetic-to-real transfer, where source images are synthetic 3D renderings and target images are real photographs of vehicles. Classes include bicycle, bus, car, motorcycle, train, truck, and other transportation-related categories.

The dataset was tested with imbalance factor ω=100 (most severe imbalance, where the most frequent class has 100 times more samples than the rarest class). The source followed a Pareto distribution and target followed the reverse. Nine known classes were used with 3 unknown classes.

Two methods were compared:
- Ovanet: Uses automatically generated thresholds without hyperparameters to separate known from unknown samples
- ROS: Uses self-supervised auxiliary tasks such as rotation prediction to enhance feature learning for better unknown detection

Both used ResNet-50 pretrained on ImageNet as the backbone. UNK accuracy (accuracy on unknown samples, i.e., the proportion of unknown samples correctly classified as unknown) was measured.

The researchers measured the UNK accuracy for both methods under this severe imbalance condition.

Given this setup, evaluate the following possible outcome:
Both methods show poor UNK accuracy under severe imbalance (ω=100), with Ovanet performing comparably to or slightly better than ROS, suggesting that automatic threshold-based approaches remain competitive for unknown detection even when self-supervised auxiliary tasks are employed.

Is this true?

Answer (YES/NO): NO